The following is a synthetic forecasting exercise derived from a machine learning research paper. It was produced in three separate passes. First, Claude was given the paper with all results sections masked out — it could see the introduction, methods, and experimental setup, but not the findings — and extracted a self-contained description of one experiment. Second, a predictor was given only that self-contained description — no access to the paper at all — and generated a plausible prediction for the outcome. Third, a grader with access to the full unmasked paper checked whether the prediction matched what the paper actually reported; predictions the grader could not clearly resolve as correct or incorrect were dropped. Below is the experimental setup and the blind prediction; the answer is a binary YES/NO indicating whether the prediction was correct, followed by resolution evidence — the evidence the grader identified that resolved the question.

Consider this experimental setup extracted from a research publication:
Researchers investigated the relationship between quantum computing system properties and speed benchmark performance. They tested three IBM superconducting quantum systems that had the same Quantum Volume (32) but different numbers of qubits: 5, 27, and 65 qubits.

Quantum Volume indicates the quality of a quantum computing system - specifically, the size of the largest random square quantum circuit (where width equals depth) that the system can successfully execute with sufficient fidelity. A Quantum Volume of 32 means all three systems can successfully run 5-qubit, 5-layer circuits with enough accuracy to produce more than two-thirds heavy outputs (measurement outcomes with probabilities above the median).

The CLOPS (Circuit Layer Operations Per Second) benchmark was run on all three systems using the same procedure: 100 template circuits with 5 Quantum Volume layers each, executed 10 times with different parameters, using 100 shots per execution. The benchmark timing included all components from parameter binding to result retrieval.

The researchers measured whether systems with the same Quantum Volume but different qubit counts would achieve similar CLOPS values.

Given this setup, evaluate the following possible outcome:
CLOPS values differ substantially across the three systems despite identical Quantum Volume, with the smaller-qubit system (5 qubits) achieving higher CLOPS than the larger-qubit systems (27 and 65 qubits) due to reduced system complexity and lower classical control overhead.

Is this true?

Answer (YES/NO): YES